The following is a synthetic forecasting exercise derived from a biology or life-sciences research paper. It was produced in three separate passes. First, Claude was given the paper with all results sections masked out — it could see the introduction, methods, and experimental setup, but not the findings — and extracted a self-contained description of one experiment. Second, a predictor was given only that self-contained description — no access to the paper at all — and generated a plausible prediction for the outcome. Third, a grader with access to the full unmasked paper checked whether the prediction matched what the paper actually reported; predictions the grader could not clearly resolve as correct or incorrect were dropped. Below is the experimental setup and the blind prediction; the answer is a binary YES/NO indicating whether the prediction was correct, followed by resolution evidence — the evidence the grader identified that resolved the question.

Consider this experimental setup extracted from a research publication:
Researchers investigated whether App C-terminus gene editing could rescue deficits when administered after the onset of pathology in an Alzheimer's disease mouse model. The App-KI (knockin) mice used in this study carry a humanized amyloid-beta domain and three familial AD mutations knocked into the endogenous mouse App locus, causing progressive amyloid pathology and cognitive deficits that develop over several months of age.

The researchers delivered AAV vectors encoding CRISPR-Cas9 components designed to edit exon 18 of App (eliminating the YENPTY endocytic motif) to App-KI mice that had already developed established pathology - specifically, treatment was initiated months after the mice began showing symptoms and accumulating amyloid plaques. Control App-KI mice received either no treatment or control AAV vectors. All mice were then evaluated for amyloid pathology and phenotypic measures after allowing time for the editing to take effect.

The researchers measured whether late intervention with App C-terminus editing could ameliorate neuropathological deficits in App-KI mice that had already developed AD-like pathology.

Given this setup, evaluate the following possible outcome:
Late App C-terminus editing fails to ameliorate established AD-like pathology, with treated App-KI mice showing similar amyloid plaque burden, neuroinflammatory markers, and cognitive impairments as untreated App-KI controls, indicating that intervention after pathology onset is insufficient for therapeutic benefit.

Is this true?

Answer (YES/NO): NO